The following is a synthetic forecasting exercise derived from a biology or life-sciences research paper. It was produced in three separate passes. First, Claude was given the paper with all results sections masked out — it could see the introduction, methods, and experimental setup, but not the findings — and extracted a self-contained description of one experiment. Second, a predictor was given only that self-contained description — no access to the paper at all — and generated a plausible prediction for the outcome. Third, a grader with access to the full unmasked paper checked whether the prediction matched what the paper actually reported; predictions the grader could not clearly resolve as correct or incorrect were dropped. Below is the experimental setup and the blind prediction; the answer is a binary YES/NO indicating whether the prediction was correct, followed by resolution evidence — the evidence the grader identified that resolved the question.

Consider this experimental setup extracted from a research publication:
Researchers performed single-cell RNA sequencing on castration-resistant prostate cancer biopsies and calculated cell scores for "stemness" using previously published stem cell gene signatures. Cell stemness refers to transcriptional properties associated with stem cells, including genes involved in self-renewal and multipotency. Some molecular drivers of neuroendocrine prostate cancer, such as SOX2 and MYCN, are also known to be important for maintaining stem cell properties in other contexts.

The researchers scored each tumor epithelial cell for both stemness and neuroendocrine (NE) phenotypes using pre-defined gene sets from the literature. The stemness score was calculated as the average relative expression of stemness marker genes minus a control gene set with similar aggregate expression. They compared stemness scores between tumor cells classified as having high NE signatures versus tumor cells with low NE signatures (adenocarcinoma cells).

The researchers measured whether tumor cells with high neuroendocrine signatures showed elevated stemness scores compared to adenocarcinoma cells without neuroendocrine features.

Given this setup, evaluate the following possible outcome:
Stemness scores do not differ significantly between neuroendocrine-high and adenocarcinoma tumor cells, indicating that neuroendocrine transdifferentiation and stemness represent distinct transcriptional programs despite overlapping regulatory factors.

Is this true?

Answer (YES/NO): NO